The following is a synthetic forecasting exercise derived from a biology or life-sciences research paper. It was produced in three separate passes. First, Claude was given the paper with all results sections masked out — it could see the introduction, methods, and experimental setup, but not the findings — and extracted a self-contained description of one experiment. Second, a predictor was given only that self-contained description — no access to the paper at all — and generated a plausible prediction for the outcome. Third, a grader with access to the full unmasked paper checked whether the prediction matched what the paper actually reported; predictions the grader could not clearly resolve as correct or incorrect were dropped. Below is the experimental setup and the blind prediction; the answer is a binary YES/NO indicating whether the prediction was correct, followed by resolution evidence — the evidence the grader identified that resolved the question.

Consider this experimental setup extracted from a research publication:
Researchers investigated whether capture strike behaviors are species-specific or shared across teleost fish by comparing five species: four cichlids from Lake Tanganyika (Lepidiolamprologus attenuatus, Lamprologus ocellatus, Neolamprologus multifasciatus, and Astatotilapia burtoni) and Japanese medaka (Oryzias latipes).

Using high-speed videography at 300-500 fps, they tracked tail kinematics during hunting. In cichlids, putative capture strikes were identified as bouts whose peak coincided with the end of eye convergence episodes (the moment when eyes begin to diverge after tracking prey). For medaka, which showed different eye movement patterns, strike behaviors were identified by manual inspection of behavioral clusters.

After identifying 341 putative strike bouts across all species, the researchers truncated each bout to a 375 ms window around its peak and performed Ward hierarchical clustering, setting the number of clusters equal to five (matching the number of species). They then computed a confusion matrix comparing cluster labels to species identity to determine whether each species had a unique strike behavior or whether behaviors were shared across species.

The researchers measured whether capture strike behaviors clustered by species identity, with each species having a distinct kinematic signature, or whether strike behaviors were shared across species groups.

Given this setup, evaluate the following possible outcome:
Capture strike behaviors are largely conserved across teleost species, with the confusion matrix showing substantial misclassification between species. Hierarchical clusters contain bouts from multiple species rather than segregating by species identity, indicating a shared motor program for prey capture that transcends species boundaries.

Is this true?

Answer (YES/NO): NO